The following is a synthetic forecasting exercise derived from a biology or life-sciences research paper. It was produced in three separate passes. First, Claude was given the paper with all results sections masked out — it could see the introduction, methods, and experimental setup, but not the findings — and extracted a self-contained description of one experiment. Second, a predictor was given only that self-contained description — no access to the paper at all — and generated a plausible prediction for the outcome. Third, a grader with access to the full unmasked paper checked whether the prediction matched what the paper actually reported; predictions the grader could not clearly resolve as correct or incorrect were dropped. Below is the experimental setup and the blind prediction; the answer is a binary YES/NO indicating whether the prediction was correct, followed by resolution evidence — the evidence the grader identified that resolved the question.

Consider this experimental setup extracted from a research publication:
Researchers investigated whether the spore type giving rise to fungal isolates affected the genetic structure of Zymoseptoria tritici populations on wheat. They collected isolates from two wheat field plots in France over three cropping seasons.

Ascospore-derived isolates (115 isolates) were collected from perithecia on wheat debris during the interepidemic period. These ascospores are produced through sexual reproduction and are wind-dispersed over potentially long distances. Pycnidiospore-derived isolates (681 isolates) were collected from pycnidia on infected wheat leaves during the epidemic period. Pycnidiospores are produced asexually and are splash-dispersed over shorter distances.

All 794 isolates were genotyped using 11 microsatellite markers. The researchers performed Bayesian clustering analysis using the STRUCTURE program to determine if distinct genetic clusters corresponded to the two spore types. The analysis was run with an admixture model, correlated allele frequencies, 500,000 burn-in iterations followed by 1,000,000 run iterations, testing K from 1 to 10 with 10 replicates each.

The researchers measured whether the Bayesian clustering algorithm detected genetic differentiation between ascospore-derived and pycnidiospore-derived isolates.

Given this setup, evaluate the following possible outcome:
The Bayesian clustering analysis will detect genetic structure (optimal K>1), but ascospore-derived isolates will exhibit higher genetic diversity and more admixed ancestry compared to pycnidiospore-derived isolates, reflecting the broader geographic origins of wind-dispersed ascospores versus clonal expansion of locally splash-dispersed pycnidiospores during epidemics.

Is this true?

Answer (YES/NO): NO